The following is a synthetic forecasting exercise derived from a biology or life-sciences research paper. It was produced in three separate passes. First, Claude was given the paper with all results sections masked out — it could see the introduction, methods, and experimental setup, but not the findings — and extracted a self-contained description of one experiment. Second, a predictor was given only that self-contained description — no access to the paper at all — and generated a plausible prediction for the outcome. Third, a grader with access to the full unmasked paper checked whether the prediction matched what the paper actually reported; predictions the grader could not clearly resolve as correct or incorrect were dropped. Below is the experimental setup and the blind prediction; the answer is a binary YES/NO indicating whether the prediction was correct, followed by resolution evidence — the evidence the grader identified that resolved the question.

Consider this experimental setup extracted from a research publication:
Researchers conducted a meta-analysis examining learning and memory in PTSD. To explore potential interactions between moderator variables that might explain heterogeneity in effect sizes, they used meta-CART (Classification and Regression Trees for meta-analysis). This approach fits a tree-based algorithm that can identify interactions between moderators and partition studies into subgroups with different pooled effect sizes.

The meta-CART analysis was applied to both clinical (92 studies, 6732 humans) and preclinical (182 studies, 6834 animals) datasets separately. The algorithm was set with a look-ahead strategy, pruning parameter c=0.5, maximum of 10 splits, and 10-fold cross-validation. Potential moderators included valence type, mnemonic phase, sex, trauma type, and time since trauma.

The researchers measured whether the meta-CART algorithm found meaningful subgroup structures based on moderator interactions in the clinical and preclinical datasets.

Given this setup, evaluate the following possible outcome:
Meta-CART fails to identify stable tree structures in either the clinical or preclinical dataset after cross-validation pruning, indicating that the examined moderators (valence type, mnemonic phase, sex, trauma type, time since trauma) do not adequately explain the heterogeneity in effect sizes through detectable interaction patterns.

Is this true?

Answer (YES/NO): NO